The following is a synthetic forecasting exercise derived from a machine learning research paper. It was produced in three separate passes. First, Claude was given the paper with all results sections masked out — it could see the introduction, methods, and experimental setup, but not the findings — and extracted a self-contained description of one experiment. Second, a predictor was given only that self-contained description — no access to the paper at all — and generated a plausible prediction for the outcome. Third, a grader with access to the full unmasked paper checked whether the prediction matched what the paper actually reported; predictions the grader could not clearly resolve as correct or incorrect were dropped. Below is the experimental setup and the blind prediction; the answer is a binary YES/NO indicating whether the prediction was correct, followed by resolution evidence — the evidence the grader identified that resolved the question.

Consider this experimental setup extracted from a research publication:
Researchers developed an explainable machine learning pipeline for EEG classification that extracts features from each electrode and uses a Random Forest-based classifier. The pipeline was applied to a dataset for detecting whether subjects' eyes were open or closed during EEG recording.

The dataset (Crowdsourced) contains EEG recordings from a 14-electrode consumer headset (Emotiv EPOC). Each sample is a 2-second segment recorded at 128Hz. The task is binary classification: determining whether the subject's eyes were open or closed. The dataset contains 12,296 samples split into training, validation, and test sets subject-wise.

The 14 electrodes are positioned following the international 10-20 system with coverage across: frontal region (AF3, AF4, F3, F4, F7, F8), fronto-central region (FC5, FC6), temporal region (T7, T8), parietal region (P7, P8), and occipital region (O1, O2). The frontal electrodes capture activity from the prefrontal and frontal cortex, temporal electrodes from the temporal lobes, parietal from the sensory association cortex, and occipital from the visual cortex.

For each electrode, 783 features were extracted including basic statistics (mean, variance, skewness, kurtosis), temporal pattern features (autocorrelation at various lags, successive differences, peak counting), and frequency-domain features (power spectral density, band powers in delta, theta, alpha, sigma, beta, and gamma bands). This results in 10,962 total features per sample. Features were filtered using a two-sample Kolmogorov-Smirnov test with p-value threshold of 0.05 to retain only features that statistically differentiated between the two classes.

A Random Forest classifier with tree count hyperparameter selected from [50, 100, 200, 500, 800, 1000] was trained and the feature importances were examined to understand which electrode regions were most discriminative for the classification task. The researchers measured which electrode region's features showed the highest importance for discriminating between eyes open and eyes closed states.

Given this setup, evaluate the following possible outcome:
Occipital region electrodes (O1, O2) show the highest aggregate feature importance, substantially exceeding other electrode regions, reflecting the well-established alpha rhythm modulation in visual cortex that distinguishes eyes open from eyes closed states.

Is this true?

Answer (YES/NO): YES